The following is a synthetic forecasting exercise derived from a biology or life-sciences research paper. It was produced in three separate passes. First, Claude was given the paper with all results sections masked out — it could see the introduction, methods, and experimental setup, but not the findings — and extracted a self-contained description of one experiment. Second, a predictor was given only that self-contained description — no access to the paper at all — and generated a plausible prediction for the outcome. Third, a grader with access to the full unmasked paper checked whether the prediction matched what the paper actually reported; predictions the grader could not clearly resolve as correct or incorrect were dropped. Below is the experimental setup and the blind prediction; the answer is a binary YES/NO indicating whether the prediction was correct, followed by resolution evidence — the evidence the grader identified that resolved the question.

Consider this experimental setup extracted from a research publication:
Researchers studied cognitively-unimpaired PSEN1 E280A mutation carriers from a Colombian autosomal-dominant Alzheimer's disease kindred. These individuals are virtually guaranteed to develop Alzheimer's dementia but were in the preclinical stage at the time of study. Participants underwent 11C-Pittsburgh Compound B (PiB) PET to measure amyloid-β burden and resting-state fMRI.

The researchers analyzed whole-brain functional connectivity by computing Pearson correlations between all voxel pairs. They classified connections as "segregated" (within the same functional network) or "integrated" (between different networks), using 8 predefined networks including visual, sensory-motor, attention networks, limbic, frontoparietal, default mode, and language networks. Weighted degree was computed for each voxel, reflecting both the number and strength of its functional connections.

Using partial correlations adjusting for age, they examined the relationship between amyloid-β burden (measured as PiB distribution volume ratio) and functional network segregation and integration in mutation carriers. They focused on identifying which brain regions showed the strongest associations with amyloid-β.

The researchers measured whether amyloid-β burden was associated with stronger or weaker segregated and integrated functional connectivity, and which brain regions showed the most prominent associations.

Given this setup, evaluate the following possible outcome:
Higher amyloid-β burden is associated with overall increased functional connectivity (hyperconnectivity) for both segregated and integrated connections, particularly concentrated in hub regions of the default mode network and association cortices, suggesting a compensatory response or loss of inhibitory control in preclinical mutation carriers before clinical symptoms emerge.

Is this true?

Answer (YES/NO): NO